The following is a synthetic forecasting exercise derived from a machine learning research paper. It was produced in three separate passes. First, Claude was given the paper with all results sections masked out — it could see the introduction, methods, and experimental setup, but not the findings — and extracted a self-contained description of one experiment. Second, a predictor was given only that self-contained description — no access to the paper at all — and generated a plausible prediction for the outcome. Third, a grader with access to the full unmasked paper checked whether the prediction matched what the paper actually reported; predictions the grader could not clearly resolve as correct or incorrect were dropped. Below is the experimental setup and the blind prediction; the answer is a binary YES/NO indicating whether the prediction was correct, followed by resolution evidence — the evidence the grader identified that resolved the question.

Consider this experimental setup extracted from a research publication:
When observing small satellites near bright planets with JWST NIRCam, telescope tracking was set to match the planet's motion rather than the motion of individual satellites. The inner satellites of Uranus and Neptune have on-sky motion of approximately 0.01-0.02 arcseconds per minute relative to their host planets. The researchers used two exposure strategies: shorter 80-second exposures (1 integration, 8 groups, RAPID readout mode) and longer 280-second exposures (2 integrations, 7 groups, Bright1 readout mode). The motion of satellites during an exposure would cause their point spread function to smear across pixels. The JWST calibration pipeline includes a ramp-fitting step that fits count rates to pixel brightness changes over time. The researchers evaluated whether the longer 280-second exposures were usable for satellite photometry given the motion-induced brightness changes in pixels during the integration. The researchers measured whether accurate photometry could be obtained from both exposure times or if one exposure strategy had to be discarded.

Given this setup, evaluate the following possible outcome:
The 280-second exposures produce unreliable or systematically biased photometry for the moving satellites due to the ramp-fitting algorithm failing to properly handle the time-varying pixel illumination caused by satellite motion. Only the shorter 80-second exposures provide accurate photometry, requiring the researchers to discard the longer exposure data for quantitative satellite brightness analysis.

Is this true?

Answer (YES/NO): YES